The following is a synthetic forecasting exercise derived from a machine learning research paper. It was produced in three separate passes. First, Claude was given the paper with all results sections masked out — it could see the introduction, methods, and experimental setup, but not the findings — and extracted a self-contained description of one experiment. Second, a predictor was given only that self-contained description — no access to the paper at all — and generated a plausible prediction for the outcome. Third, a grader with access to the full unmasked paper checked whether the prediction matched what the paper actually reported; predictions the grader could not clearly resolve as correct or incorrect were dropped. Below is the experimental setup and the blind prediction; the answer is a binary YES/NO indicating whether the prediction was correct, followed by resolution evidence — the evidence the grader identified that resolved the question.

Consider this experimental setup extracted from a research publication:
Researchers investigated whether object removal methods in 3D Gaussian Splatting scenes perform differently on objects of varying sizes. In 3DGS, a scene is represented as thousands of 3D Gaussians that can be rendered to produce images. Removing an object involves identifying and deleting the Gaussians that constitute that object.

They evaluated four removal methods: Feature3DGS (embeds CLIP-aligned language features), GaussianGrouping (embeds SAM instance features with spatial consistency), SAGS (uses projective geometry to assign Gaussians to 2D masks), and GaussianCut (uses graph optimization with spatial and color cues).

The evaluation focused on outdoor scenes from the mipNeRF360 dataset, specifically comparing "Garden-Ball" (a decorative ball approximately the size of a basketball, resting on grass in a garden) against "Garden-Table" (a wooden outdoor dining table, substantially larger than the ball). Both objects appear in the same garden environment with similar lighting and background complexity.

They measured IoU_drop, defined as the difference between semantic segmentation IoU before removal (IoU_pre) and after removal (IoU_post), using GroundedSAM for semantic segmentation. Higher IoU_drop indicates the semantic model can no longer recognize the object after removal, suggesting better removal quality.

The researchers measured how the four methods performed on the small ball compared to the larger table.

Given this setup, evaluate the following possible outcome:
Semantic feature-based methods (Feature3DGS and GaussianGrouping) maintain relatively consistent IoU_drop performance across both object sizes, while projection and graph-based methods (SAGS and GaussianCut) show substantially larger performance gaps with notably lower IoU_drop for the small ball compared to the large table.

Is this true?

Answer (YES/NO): NO